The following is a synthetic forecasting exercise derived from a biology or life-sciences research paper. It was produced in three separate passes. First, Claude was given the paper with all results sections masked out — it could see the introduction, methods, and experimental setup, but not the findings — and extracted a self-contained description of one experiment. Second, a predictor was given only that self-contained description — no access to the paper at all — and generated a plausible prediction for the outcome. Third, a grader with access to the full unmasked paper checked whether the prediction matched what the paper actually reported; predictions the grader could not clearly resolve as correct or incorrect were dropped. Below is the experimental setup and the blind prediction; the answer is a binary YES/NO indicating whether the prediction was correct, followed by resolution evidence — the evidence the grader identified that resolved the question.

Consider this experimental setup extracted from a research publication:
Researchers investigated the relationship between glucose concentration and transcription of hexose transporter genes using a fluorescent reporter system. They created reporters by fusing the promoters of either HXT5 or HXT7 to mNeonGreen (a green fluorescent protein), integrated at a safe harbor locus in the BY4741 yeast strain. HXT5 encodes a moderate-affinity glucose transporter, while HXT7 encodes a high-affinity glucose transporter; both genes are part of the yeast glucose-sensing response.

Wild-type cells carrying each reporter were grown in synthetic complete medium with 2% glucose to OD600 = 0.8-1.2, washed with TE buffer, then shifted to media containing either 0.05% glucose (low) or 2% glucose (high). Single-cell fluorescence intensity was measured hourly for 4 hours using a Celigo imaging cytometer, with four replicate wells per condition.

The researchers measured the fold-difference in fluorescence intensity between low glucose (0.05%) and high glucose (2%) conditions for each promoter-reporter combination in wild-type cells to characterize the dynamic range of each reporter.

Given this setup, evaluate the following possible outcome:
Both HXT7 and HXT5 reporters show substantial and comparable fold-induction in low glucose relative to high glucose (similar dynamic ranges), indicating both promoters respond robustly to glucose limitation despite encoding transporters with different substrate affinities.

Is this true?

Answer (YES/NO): NO